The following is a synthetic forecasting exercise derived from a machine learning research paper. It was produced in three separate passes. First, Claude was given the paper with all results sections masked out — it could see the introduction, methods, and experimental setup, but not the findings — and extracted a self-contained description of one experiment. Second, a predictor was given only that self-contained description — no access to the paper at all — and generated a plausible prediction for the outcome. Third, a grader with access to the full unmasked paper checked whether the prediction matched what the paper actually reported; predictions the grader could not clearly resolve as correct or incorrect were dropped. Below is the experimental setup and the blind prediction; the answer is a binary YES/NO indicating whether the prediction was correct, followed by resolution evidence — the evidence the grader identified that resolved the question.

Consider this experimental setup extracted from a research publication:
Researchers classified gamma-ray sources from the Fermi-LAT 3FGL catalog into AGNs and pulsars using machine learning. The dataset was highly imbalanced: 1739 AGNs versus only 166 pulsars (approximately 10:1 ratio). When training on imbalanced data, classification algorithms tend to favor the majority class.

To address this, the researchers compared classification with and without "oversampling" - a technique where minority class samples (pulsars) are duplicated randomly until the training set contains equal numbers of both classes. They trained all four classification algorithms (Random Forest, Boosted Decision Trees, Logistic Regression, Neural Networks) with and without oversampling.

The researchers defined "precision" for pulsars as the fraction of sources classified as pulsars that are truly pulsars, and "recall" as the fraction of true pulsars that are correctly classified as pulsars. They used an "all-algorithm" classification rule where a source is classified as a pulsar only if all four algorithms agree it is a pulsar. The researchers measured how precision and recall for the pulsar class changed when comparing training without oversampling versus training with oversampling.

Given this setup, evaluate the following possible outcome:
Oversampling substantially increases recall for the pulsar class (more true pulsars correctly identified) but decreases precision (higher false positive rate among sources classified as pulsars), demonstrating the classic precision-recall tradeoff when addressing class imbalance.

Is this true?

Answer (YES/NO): YES